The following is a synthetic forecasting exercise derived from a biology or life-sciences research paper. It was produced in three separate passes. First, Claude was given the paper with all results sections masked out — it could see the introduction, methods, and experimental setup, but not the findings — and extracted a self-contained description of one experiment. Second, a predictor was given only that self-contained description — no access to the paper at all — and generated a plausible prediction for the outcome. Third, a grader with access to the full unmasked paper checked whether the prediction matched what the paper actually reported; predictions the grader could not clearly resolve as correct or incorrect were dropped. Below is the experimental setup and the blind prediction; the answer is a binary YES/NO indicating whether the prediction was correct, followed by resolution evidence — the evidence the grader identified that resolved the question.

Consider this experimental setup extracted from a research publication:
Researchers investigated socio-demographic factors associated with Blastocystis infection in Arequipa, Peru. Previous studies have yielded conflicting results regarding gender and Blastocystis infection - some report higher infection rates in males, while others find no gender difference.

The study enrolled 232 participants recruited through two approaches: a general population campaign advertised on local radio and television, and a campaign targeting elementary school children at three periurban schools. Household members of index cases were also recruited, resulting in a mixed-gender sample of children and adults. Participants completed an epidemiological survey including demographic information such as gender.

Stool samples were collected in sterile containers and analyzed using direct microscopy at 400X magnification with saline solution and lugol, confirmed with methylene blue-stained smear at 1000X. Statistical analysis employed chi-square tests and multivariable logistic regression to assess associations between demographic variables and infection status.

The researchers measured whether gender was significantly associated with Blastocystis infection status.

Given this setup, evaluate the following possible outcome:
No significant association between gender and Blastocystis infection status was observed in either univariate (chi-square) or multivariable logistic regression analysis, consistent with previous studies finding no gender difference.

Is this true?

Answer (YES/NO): YES